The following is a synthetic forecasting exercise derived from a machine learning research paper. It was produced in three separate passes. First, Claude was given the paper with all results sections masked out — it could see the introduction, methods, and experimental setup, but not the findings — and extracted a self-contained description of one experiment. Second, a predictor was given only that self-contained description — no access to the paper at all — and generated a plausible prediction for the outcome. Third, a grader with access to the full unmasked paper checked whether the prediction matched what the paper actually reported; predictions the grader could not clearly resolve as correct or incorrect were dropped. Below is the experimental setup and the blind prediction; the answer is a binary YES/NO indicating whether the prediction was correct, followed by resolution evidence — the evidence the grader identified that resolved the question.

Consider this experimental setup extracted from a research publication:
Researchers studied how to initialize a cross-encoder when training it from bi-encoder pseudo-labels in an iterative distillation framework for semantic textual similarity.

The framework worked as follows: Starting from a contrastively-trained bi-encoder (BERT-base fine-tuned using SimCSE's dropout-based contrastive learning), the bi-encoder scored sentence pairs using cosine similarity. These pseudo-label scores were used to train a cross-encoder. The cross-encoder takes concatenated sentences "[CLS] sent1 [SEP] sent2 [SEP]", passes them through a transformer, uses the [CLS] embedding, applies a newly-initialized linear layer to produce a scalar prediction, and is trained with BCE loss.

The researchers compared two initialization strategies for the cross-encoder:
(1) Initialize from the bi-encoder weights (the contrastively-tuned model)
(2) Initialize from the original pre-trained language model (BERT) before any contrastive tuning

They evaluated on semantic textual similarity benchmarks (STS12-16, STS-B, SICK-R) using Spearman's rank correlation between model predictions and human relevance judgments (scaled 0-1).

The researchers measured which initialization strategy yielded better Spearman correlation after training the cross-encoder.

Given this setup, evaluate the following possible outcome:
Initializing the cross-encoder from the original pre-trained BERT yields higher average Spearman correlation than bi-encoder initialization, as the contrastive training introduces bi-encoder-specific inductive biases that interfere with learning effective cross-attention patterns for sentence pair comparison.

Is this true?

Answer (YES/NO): YES